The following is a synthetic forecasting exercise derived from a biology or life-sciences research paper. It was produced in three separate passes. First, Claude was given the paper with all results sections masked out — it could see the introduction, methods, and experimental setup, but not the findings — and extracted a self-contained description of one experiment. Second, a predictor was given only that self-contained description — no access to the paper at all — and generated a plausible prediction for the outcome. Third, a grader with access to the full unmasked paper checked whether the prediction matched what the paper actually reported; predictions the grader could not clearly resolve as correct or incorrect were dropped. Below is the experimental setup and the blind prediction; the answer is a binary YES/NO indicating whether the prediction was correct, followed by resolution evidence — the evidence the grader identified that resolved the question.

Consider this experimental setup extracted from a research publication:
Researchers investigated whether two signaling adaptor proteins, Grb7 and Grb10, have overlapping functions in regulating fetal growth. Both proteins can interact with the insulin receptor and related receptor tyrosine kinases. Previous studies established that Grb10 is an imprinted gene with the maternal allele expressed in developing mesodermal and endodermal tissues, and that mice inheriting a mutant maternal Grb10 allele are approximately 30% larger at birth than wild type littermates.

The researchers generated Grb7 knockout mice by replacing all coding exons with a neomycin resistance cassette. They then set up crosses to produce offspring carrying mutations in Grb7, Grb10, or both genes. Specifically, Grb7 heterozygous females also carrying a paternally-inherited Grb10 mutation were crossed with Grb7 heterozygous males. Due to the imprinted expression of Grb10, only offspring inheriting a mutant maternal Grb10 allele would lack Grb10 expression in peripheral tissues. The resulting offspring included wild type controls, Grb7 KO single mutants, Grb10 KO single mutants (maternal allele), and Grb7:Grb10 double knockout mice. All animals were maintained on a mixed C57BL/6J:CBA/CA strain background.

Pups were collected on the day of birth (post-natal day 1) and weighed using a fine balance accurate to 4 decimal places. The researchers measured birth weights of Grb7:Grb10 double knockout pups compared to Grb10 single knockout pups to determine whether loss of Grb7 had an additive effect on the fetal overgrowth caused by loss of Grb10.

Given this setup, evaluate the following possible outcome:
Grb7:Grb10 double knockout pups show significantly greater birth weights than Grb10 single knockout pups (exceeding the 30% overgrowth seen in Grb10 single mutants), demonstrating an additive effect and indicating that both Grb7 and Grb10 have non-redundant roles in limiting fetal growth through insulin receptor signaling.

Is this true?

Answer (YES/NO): NO